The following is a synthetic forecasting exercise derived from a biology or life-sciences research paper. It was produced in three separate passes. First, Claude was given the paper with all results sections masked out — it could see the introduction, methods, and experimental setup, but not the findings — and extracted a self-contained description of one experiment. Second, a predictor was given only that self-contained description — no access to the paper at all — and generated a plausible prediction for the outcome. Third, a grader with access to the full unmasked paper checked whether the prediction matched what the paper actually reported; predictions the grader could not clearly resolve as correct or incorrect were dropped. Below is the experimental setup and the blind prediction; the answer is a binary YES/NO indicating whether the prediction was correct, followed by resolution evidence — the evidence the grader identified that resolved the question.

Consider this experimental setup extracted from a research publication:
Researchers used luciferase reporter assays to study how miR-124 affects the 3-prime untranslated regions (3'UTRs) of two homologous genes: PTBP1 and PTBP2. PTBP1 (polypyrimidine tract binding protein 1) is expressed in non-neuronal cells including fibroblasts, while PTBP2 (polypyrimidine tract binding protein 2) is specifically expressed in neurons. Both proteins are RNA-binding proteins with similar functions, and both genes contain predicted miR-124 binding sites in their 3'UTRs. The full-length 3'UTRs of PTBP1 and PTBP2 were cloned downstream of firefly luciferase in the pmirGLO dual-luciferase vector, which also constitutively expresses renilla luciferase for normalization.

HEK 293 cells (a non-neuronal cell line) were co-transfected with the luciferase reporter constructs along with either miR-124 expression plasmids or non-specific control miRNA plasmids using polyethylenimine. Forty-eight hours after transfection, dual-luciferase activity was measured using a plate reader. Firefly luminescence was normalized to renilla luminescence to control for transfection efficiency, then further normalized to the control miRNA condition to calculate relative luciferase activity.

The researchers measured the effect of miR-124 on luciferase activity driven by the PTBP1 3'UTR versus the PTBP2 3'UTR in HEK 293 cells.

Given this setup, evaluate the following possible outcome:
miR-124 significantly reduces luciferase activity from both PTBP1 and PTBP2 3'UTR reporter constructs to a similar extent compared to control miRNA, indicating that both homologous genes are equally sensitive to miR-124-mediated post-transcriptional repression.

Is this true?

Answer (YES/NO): YES